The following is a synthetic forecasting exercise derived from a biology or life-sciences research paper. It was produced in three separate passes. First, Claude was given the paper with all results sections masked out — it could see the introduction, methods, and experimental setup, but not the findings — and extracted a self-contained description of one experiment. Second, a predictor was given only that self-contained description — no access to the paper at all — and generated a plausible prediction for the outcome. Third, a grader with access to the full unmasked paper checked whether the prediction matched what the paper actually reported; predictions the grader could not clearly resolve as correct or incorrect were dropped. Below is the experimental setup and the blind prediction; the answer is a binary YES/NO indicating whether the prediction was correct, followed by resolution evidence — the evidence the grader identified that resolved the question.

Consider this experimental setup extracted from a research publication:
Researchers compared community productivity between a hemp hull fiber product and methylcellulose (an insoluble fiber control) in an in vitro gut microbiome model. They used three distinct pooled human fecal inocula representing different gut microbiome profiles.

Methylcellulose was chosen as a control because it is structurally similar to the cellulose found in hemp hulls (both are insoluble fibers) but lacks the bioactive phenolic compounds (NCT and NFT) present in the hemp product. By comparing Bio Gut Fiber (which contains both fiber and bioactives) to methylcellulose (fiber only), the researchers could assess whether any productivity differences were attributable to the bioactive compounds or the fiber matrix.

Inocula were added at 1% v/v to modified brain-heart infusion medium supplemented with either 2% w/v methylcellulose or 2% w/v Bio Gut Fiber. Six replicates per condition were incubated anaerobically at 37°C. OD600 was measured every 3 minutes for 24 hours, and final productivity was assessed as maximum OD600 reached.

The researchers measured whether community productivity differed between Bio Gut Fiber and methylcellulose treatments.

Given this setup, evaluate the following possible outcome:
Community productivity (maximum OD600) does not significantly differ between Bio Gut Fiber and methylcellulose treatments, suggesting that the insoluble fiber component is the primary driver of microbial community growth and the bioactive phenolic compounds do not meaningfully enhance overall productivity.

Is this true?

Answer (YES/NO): NO